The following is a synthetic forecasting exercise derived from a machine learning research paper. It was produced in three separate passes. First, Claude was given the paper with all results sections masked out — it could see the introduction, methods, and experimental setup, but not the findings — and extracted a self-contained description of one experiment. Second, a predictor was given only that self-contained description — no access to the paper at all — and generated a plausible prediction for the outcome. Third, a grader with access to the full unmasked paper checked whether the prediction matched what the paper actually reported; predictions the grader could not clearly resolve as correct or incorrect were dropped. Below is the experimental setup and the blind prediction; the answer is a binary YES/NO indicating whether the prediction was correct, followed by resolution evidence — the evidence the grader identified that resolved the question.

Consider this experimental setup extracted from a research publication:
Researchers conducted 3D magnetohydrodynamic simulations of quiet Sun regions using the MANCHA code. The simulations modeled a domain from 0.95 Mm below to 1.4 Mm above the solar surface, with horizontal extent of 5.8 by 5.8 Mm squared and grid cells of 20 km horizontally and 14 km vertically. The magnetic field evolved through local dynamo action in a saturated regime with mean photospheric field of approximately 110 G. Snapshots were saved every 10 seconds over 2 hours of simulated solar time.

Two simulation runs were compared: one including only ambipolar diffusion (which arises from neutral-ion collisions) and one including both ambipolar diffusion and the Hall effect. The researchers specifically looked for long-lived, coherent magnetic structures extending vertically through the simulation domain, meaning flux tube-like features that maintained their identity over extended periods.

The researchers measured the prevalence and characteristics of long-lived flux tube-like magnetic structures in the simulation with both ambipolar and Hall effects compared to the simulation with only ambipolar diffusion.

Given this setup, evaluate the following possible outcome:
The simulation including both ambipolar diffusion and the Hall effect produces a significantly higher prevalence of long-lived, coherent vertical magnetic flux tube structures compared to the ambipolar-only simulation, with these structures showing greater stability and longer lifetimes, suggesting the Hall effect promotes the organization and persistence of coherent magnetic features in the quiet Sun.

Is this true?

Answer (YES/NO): YES